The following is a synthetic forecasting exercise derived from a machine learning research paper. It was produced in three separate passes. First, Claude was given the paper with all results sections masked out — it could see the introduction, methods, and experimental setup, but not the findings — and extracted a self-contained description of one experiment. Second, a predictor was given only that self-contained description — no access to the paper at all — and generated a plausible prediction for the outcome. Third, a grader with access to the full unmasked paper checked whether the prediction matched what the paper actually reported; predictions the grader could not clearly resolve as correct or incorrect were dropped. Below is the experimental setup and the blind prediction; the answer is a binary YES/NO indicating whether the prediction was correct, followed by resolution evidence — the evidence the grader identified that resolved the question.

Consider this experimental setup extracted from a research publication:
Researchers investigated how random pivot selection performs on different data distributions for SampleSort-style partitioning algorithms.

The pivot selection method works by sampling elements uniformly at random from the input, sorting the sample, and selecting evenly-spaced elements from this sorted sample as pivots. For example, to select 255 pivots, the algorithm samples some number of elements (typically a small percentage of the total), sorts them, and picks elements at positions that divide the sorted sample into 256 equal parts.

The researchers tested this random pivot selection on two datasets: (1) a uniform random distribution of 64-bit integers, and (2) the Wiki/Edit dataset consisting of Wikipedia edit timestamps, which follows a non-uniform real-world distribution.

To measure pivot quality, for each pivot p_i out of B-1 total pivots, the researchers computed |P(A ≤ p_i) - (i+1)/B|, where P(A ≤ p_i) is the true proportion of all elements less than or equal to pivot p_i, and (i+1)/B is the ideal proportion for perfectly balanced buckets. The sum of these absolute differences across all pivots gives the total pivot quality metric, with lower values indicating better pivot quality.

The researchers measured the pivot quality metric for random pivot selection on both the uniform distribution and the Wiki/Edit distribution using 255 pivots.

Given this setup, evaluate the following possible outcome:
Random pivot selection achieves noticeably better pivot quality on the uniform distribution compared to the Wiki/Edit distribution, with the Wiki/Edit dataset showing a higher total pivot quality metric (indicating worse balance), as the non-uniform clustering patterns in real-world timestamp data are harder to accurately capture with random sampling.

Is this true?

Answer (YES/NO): NO